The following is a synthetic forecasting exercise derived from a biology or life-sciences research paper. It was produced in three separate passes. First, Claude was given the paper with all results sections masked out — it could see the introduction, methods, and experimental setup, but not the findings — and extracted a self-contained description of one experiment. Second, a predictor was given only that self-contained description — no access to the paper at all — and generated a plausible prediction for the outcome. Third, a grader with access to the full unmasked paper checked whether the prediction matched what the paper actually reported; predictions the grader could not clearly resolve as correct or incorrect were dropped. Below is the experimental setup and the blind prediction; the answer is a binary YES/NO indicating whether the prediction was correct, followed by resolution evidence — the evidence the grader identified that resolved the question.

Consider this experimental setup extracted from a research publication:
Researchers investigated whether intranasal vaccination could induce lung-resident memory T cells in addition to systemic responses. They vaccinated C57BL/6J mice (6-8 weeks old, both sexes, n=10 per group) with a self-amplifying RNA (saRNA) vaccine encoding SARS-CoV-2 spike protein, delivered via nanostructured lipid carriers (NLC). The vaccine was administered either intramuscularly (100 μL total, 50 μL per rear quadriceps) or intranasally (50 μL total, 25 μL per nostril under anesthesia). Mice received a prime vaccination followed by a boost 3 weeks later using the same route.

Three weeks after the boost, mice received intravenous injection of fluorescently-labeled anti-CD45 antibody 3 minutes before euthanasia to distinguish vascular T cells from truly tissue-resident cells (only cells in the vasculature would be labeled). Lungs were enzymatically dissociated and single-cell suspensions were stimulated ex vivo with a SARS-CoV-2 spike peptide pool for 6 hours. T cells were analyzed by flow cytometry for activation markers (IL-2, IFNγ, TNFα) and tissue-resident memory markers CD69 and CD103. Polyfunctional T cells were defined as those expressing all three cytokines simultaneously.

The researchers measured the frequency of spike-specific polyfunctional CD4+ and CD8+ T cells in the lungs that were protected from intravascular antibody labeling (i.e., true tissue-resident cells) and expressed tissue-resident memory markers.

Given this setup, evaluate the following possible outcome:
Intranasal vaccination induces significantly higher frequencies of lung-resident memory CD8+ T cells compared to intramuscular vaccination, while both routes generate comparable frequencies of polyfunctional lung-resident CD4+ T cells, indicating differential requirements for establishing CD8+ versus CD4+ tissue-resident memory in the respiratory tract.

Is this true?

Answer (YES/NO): NO